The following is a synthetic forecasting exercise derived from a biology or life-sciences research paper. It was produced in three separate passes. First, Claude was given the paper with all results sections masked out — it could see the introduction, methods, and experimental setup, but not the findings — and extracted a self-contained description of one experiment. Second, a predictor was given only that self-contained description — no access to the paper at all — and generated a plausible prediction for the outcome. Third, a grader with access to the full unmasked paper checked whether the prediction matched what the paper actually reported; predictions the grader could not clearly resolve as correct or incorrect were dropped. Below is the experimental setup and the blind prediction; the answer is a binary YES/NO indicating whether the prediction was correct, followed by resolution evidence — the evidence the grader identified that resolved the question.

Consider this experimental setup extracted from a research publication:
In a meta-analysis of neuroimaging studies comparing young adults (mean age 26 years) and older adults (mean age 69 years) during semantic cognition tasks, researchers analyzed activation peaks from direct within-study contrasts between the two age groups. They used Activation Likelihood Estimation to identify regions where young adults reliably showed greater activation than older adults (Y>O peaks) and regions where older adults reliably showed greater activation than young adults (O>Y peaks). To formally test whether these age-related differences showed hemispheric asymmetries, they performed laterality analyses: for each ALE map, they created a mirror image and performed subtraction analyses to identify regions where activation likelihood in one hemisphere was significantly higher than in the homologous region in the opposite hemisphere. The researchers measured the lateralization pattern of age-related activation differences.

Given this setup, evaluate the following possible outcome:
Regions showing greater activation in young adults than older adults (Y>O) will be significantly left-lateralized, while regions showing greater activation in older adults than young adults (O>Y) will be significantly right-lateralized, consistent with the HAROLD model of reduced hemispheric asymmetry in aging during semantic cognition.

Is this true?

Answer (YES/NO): YES